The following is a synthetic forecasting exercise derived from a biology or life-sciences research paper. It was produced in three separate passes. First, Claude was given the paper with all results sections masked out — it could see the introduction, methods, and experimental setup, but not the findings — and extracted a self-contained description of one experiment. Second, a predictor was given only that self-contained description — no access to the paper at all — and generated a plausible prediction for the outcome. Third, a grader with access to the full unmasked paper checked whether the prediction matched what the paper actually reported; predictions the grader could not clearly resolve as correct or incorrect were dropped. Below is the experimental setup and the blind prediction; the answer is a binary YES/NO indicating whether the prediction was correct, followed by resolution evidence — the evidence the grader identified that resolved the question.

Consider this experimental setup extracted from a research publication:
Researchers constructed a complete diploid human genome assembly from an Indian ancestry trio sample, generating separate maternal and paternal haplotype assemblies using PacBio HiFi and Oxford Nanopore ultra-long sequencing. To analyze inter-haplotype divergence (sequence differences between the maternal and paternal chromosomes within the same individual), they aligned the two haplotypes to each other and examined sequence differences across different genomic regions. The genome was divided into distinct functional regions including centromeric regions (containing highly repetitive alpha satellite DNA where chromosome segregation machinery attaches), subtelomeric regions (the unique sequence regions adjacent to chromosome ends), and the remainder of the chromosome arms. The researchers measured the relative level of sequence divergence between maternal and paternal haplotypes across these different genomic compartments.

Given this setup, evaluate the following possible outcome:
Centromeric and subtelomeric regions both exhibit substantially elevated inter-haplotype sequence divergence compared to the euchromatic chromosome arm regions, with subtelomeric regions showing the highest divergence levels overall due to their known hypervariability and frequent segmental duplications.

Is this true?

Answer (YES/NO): NO